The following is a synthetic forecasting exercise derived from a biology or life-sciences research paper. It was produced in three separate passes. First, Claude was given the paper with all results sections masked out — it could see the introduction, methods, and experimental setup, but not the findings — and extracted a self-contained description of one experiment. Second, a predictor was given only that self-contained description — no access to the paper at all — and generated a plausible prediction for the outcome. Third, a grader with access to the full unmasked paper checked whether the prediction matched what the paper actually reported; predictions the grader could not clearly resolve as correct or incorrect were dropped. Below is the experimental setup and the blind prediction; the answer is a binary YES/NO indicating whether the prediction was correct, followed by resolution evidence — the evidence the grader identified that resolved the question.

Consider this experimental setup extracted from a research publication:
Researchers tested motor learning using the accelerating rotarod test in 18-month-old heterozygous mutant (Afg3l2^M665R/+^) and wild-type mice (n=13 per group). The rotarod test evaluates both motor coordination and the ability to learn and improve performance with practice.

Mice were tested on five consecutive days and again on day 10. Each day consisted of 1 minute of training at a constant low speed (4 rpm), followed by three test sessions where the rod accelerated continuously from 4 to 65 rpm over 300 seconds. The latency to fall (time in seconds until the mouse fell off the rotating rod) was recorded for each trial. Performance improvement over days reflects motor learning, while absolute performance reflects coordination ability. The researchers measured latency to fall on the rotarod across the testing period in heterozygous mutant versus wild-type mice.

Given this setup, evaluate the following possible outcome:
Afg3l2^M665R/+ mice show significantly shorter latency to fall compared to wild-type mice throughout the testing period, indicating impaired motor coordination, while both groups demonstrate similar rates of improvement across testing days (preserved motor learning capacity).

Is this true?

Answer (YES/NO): NO